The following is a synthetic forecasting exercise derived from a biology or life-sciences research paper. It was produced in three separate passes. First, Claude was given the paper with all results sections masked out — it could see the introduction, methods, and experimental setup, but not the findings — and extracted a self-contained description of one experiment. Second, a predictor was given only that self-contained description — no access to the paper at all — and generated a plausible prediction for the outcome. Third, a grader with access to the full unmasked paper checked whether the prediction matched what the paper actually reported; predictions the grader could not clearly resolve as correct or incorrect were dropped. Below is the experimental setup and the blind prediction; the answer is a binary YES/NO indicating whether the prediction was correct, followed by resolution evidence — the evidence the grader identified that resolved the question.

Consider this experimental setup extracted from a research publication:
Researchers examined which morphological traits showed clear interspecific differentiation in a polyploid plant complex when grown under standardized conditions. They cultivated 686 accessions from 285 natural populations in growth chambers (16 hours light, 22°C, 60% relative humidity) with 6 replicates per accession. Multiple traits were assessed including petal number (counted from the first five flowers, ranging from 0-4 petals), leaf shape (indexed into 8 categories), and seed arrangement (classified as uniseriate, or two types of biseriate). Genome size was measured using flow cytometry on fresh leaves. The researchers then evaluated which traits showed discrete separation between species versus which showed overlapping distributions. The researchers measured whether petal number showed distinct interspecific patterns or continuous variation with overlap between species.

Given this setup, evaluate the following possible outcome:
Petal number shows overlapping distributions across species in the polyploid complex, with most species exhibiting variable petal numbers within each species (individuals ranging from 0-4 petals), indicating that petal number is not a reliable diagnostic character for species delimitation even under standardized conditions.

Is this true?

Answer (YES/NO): NO